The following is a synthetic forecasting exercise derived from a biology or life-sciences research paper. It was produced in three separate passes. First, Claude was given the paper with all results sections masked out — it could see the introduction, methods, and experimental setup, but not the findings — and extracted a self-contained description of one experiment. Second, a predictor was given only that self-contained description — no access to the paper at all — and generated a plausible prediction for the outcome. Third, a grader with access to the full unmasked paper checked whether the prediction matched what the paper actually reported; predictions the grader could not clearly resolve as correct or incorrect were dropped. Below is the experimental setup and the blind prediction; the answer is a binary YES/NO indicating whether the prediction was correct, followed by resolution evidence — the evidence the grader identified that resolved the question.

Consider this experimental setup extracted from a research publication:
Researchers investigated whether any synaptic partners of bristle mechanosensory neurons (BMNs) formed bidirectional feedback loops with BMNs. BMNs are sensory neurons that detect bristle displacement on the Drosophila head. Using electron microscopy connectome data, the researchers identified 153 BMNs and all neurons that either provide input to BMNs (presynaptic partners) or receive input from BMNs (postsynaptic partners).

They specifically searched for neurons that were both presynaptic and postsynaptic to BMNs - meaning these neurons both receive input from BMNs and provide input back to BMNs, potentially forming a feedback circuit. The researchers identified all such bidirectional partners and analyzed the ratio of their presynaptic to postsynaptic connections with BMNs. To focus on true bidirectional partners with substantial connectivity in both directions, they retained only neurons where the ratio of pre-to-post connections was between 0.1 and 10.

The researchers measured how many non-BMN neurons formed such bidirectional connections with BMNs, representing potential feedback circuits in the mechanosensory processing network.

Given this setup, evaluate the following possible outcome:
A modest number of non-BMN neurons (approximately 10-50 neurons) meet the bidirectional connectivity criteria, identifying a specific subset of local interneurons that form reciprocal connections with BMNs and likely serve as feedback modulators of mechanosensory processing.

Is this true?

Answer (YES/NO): YES